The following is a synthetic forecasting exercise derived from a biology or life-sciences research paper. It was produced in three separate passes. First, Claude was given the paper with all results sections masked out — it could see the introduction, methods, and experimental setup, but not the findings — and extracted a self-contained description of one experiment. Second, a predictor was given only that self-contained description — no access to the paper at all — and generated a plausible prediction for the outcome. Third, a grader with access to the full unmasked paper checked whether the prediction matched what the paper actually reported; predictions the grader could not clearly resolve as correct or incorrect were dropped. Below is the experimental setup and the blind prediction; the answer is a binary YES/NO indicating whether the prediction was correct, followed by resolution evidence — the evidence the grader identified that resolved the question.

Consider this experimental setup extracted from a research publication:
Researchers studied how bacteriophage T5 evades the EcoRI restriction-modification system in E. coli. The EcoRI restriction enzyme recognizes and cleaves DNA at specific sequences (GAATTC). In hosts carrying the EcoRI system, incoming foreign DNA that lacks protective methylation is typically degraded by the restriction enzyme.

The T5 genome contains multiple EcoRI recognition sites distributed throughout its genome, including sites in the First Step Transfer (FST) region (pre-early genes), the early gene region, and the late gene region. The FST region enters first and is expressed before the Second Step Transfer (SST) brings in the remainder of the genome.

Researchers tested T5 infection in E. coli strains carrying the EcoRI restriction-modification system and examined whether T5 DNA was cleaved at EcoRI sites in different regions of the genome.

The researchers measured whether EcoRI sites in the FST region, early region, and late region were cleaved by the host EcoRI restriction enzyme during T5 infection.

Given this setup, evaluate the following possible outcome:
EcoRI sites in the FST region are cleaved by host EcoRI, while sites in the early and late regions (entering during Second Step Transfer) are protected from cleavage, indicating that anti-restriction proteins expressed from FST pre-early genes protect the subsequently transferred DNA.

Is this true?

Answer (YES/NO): YES